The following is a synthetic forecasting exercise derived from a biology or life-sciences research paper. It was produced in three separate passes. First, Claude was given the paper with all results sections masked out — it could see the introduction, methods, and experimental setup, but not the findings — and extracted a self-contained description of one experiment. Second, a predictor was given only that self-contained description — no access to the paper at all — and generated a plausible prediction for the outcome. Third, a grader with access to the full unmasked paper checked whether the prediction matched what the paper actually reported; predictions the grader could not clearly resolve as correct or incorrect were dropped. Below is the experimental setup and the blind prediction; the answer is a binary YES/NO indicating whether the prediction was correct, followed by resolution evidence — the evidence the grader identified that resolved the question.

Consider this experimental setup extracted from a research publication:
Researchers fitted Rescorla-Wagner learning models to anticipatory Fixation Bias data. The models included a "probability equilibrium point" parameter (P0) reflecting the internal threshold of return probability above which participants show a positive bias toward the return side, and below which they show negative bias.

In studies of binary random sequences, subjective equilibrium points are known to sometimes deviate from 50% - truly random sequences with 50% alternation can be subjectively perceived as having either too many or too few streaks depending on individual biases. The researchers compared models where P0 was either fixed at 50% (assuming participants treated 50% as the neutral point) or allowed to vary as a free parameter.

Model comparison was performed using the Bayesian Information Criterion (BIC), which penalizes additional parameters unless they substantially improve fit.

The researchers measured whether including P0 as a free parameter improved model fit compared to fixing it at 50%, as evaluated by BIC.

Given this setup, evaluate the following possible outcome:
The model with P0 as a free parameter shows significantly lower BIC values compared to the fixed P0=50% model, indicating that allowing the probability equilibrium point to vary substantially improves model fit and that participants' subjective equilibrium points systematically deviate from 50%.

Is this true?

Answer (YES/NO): YES